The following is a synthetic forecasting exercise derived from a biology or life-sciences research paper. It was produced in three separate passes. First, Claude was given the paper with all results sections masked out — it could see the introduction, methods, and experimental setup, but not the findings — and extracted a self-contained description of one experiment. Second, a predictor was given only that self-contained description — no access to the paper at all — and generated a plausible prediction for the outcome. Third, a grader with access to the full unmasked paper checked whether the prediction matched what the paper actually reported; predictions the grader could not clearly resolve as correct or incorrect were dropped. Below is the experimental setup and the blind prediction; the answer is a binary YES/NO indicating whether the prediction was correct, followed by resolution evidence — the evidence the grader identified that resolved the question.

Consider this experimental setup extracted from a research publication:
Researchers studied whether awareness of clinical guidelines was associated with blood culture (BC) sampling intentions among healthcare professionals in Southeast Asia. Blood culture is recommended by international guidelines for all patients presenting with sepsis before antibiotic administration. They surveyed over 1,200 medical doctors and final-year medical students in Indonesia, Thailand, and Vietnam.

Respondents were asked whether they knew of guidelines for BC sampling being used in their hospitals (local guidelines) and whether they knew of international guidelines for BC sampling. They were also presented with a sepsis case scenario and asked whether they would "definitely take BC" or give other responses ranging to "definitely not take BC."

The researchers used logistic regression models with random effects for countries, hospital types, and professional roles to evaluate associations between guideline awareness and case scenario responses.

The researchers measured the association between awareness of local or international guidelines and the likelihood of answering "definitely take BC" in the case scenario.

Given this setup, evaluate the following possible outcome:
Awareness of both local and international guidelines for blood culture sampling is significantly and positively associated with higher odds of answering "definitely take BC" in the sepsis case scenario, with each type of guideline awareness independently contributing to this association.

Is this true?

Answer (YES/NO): YES